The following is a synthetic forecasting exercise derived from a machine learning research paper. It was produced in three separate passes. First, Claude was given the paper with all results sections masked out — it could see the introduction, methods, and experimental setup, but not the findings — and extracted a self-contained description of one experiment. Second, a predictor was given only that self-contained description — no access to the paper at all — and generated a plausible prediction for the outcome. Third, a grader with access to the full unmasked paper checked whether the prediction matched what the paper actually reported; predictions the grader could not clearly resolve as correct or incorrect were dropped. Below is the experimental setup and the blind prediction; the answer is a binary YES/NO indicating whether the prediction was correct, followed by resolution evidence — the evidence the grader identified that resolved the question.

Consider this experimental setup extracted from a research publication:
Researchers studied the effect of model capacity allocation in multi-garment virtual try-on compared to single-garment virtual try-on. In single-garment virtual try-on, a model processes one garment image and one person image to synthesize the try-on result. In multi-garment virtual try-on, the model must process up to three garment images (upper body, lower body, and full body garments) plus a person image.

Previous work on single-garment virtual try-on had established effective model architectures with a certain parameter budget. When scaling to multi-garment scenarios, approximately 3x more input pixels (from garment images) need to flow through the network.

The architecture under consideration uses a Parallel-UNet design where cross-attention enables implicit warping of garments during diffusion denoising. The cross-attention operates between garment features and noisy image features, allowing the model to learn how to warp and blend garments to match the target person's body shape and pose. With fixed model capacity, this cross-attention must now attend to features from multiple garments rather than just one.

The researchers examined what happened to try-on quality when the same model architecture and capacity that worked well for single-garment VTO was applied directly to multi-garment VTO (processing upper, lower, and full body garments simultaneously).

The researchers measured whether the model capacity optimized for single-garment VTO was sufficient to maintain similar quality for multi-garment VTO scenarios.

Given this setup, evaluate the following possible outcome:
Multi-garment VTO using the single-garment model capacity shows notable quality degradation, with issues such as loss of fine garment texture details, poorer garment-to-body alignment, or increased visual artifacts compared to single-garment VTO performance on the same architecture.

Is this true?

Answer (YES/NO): YES